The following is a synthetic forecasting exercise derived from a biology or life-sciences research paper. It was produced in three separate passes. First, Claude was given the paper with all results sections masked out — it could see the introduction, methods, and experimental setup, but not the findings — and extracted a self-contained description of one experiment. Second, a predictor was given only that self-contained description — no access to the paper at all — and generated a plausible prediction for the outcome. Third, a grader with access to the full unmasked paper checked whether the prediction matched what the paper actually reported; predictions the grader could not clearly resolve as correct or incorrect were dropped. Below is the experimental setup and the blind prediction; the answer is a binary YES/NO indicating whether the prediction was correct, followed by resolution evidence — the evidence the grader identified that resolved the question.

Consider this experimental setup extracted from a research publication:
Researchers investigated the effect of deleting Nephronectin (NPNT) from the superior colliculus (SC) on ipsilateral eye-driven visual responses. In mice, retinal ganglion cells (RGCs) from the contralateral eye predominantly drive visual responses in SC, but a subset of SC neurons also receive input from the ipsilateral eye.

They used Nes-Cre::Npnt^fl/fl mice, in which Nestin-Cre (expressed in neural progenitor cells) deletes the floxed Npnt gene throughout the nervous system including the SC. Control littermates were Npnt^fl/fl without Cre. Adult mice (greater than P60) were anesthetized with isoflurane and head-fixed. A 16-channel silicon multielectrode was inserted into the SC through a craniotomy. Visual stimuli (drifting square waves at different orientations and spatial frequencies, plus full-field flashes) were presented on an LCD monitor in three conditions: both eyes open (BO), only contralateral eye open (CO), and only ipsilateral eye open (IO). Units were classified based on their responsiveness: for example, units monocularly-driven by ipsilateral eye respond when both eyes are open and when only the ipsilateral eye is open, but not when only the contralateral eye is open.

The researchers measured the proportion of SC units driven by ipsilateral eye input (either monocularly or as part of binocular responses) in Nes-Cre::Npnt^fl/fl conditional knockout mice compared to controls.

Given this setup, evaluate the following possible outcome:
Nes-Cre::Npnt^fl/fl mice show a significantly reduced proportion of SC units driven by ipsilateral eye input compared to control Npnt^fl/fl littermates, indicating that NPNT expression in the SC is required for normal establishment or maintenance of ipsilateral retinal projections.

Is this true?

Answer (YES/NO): NO